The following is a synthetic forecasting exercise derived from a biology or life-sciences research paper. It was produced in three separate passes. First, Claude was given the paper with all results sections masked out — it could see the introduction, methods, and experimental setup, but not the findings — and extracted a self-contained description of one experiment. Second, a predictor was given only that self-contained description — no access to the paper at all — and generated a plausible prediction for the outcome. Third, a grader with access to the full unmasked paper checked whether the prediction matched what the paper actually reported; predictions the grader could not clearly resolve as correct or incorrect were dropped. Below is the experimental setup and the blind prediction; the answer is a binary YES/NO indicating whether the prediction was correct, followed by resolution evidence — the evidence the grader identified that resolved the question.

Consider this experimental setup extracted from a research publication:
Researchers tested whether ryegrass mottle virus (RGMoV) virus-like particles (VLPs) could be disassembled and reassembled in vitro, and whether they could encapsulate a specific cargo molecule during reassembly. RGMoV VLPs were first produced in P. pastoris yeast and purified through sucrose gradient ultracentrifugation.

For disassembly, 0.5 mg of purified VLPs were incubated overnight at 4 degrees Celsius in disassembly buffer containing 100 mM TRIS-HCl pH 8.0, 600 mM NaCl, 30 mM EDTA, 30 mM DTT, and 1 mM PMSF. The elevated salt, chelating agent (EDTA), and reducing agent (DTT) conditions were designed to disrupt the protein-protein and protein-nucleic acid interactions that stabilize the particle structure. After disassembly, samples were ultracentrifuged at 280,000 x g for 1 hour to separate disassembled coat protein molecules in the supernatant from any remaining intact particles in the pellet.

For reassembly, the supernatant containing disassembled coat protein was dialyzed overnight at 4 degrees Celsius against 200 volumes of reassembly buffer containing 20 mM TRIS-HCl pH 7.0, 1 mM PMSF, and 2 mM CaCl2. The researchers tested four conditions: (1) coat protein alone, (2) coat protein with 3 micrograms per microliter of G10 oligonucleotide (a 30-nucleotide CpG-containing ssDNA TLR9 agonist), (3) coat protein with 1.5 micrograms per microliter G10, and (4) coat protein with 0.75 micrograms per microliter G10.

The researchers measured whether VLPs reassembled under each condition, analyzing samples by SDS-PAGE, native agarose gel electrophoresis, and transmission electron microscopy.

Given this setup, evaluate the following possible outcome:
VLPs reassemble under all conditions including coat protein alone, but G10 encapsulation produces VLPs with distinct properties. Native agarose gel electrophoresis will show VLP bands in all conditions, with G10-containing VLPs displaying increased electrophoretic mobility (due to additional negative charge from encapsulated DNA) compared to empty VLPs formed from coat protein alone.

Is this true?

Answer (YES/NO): NO